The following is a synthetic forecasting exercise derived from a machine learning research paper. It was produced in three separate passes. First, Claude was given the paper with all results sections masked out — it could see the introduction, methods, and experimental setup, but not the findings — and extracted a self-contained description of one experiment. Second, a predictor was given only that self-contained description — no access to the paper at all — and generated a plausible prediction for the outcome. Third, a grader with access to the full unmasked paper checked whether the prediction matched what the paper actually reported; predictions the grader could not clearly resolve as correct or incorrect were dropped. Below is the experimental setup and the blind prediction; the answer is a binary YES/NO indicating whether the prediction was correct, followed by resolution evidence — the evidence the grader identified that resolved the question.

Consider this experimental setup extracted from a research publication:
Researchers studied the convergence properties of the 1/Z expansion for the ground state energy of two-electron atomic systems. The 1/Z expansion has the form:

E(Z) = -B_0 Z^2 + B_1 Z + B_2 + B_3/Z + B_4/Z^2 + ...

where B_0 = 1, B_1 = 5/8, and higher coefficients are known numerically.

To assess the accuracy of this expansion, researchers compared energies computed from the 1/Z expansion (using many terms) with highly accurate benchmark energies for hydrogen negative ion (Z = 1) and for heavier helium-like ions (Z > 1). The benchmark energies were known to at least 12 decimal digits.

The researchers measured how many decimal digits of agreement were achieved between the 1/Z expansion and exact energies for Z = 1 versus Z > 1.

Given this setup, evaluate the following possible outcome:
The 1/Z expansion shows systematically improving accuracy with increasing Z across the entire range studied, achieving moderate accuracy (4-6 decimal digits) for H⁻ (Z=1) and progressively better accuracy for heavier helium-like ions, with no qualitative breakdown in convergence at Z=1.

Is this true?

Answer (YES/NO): NO